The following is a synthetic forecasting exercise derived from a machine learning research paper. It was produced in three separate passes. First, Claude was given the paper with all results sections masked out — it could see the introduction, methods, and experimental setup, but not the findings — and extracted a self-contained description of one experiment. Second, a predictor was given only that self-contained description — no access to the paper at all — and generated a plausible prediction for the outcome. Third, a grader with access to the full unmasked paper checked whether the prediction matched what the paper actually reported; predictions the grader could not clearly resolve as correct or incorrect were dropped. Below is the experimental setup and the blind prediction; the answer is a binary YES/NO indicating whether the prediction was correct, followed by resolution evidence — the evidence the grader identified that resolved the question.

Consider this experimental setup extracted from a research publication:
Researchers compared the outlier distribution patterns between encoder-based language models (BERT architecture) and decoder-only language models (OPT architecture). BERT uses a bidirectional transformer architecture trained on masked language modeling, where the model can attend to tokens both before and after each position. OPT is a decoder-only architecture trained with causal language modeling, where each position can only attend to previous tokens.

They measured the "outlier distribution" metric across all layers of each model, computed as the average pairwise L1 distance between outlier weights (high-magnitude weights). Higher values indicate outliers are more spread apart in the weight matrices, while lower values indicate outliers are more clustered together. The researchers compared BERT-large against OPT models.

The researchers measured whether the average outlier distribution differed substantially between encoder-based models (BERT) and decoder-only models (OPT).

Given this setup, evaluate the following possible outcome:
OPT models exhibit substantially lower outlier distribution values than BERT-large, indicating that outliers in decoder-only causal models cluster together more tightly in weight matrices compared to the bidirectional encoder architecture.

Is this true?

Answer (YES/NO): NO